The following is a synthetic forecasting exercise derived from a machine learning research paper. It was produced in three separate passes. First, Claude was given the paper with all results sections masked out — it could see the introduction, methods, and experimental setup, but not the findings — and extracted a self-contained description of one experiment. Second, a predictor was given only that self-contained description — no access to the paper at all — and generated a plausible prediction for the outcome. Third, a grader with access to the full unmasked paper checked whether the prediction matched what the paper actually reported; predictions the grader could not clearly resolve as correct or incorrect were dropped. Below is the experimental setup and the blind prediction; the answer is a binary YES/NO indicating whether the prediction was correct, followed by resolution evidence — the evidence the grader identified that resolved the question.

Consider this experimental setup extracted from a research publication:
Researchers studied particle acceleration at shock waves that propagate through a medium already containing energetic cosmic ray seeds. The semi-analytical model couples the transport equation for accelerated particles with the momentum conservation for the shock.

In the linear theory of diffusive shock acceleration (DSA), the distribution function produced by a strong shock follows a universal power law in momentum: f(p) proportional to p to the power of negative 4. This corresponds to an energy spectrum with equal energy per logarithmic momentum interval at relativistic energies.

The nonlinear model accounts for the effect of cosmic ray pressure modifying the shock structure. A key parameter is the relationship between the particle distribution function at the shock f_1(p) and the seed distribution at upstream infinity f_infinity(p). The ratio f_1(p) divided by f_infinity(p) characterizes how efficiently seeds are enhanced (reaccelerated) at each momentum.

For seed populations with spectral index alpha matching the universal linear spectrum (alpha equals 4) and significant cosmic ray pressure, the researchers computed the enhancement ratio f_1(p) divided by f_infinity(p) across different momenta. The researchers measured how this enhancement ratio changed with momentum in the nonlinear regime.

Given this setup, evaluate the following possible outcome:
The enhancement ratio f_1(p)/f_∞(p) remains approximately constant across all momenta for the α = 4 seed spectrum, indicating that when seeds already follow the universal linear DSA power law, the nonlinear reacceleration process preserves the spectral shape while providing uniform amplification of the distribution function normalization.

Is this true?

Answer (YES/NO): NO